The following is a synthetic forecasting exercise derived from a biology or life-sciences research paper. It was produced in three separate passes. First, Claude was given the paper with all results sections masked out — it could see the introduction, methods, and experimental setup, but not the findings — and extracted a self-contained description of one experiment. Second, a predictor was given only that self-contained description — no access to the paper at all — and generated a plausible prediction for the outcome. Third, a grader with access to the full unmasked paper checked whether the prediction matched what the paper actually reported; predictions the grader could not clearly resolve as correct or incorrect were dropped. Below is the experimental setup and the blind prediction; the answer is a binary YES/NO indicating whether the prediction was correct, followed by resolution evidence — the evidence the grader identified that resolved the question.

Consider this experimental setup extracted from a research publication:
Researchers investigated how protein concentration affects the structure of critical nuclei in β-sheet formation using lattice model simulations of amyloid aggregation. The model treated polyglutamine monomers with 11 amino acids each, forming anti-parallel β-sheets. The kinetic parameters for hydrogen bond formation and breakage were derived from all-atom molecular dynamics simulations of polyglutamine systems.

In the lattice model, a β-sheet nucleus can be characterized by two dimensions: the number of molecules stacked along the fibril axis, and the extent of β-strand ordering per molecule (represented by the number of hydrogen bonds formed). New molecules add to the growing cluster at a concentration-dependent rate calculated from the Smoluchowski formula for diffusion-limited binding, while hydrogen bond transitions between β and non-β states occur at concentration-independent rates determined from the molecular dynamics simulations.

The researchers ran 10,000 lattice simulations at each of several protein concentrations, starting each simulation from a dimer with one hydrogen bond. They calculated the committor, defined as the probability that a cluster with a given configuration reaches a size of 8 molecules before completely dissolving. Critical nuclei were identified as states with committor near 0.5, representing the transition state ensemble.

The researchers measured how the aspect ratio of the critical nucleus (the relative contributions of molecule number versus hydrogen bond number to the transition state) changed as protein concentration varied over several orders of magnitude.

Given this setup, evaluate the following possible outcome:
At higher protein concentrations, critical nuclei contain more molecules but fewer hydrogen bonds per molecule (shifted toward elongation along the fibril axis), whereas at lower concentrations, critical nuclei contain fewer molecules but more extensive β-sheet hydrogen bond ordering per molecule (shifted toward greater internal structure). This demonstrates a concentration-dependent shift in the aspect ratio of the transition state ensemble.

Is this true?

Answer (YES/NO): NO